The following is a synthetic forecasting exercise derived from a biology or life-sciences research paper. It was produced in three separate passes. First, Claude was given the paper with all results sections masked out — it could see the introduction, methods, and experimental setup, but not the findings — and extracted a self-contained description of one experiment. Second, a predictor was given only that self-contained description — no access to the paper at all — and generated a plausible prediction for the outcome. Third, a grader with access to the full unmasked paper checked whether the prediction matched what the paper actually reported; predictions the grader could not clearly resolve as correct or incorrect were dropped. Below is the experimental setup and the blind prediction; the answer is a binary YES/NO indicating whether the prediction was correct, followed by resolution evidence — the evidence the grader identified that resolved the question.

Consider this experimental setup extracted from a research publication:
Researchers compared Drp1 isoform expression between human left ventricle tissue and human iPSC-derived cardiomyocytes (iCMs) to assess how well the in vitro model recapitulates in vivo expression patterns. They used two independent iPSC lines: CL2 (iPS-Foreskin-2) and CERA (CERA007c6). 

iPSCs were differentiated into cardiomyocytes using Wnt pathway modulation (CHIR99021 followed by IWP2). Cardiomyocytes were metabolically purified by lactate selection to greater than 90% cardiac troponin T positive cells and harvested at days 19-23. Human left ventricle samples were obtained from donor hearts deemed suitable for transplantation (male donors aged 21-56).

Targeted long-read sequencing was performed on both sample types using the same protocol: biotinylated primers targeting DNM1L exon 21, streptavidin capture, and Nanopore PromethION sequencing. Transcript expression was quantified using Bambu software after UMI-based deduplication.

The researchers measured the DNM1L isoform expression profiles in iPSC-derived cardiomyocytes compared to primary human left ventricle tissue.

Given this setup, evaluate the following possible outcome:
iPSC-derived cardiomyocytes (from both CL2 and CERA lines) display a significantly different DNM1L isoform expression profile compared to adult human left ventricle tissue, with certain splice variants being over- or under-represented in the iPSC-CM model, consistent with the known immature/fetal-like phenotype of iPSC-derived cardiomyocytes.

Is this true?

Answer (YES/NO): NO